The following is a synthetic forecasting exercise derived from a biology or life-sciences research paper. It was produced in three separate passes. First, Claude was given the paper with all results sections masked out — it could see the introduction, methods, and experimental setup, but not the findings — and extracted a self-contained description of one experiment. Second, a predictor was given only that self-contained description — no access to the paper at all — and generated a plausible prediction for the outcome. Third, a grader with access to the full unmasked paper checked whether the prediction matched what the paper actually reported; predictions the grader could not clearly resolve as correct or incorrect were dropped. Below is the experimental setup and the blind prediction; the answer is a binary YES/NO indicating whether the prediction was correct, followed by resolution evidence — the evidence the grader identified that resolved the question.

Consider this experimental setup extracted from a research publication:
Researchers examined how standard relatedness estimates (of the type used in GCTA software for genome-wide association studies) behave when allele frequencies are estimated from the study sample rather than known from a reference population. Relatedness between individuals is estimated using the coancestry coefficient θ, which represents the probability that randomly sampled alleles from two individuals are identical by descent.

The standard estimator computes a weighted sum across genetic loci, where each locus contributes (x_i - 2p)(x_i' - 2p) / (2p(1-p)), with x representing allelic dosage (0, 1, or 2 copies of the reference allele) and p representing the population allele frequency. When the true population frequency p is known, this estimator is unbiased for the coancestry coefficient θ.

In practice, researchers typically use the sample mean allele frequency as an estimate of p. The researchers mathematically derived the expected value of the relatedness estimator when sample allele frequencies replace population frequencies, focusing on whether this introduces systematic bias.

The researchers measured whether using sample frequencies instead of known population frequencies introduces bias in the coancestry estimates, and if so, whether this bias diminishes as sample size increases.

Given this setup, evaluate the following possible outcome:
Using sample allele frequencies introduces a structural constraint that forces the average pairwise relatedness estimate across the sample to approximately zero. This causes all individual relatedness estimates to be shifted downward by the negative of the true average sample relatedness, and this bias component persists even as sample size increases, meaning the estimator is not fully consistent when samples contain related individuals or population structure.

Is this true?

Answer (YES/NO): YES